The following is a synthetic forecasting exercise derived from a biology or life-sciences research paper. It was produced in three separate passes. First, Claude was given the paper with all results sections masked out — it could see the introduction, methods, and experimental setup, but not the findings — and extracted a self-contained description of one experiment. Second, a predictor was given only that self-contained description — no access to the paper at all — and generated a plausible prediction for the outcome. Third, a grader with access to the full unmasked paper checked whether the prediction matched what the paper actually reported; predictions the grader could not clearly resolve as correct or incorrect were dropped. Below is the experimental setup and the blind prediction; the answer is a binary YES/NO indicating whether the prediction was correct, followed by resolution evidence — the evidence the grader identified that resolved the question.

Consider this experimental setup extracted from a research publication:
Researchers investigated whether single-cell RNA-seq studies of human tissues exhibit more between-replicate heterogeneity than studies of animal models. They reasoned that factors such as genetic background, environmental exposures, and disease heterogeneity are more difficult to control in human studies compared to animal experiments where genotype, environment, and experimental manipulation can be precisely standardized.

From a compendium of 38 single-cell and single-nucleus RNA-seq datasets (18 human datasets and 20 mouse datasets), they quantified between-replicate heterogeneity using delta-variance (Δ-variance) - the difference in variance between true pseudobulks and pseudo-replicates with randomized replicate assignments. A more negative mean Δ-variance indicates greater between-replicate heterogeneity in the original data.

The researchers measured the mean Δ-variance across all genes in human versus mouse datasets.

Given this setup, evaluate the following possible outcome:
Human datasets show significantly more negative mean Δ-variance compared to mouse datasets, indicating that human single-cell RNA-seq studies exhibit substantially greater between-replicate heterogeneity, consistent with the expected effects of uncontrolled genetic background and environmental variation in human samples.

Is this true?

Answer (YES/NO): YES